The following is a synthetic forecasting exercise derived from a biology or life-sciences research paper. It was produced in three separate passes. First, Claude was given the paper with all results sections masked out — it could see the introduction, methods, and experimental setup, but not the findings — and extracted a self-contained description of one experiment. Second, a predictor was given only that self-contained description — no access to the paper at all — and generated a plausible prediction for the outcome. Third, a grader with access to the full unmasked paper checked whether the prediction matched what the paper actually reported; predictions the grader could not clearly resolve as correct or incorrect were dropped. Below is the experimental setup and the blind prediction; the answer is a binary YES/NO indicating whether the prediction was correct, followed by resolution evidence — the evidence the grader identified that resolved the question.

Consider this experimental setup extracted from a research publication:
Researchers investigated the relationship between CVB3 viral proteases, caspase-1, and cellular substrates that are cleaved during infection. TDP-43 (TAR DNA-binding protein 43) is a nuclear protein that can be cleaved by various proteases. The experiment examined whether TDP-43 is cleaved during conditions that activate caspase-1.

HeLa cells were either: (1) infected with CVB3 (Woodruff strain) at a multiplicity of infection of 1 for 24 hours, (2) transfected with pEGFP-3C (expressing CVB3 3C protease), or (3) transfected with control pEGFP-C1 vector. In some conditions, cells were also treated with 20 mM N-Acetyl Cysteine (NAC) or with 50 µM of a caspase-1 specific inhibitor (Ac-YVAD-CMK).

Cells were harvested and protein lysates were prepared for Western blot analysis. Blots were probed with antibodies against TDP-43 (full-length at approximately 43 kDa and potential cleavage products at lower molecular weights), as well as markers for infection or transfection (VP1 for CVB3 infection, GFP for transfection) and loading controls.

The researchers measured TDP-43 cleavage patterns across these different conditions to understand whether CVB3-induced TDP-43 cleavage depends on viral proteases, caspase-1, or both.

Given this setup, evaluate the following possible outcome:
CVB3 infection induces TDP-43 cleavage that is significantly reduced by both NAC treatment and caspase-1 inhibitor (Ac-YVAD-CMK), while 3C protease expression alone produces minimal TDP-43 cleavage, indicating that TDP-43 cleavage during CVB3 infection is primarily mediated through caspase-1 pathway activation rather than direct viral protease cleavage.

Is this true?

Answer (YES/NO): NO